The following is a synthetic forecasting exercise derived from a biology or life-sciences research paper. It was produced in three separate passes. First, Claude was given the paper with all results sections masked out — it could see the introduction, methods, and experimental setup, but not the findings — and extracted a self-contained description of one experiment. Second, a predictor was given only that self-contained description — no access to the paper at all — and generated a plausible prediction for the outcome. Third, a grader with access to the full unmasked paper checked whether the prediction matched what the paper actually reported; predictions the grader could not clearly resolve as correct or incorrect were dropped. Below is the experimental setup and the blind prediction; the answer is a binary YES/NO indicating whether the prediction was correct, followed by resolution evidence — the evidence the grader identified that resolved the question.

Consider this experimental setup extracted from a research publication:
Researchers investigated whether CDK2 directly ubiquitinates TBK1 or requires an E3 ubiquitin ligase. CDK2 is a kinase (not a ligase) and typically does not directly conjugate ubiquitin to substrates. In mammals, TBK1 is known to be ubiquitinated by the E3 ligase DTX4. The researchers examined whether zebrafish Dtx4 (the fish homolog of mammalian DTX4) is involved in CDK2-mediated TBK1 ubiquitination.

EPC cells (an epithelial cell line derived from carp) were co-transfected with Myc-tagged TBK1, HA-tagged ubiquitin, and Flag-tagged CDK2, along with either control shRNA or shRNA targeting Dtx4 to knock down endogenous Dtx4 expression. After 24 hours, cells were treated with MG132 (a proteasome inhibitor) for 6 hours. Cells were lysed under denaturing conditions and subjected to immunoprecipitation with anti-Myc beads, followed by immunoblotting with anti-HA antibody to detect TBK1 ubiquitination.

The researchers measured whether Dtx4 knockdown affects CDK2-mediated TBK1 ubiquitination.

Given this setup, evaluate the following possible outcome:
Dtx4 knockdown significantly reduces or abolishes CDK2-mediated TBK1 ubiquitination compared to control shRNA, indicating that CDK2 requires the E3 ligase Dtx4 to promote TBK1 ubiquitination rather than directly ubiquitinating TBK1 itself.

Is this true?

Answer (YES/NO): YES